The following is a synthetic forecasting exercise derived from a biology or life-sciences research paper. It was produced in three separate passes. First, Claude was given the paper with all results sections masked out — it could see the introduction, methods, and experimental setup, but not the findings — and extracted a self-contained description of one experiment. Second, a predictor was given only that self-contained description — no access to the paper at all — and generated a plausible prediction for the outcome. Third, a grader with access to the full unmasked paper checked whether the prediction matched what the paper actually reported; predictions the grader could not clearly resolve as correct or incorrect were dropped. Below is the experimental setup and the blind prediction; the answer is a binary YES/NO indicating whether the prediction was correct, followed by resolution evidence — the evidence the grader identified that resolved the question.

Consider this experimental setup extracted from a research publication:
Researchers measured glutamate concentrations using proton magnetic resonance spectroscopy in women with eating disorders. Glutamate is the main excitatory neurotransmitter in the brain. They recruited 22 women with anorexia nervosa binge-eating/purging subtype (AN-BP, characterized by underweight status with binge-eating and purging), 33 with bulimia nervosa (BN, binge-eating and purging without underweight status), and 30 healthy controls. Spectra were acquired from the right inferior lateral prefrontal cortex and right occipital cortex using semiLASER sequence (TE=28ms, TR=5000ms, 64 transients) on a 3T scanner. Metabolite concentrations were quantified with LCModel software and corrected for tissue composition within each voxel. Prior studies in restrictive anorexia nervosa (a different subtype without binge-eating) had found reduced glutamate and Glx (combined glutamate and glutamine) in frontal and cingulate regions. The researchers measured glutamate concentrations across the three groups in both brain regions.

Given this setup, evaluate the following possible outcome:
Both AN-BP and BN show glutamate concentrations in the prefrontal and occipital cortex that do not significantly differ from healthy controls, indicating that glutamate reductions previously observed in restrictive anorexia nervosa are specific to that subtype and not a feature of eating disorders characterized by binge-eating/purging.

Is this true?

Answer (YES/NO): YES